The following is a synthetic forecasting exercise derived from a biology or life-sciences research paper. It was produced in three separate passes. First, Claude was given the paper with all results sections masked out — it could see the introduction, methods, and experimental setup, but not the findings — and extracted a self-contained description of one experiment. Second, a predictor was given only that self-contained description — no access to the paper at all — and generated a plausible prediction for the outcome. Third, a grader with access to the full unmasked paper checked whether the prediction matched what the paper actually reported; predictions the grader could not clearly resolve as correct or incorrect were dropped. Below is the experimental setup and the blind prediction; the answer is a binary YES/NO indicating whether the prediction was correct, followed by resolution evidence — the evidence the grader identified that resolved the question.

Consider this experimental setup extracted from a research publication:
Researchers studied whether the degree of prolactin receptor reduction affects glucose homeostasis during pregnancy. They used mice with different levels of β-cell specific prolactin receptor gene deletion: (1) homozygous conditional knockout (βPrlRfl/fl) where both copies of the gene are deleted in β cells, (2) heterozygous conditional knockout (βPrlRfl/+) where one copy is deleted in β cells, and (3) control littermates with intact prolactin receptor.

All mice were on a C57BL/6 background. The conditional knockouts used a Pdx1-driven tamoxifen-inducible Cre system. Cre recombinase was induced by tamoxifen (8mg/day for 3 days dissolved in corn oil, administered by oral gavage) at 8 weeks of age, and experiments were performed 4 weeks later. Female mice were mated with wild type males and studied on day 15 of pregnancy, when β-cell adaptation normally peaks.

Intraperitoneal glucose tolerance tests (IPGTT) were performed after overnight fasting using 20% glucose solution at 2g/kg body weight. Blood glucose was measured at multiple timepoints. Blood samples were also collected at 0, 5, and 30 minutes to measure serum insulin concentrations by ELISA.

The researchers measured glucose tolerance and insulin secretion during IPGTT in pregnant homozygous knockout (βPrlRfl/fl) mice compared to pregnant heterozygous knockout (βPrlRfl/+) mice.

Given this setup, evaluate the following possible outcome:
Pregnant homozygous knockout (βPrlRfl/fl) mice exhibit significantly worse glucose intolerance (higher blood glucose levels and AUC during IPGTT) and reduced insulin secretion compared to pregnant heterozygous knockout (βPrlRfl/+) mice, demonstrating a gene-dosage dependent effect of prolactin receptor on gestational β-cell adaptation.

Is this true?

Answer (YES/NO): NO